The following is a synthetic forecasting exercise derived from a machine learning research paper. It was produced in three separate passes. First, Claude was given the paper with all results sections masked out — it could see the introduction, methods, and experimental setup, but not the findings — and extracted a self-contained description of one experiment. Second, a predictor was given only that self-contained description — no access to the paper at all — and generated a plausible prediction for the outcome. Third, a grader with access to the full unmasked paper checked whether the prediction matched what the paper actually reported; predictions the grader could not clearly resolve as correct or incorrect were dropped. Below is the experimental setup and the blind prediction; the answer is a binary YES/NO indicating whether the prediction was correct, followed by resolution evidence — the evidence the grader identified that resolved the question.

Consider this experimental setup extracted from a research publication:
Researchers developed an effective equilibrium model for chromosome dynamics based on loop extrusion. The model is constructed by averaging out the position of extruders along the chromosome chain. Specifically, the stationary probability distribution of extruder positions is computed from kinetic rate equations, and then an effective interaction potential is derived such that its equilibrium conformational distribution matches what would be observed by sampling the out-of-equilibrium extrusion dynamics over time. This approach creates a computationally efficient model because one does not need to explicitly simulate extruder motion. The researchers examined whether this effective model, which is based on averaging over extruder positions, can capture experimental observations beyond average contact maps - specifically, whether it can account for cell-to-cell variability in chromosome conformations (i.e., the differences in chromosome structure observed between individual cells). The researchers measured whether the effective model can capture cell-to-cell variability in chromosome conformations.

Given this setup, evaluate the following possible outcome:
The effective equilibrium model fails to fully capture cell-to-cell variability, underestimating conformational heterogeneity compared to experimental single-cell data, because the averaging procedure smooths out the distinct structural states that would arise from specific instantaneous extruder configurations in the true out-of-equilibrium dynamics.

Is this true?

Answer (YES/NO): NO